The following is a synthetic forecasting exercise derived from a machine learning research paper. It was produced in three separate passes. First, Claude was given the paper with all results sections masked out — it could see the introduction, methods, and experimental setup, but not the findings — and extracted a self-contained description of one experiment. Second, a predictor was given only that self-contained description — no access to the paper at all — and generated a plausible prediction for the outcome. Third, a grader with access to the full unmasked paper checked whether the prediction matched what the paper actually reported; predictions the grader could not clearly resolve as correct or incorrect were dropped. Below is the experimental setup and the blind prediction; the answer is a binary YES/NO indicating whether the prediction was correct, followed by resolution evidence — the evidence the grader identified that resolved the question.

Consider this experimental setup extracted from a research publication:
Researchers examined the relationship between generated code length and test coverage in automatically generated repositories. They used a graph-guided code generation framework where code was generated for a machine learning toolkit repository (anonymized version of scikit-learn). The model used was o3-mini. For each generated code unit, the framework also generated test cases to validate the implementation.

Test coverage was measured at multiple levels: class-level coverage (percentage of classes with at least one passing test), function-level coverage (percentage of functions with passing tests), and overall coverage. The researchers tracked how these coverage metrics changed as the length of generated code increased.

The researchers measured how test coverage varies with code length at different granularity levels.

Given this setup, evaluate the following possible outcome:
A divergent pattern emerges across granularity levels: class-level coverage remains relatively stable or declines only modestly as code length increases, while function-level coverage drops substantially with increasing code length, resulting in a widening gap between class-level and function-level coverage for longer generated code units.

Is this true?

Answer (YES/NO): YES